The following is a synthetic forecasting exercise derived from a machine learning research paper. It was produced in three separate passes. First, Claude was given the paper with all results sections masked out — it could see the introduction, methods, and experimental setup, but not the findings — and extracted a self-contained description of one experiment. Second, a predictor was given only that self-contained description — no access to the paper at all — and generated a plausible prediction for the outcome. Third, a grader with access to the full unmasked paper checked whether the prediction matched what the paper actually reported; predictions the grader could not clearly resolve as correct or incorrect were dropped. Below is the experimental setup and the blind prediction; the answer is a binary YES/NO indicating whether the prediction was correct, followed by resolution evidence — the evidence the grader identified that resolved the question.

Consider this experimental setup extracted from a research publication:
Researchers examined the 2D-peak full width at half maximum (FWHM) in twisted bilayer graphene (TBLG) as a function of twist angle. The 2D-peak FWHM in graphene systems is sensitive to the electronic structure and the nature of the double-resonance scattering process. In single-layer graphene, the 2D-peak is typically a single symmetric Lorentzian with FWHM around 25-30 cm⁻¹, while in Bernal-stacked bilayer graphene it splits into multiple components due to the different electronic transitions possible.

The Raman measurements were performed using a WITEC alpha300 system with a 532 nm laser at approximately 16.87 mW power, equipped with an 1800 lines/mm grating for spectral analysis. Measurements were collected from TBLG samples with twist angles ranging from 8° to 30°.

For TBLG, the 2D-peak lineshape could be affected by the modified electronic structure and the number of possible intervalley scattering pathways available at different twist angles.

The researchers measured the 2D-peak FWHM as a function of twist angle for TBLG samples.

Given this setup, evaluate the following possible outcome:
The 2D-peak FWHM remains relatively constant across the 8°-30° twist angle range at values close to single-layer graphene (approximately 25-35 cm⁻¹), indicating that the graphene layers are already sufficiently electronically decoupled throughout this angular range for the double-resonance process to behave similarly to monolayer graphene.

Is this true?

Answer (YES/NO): NO